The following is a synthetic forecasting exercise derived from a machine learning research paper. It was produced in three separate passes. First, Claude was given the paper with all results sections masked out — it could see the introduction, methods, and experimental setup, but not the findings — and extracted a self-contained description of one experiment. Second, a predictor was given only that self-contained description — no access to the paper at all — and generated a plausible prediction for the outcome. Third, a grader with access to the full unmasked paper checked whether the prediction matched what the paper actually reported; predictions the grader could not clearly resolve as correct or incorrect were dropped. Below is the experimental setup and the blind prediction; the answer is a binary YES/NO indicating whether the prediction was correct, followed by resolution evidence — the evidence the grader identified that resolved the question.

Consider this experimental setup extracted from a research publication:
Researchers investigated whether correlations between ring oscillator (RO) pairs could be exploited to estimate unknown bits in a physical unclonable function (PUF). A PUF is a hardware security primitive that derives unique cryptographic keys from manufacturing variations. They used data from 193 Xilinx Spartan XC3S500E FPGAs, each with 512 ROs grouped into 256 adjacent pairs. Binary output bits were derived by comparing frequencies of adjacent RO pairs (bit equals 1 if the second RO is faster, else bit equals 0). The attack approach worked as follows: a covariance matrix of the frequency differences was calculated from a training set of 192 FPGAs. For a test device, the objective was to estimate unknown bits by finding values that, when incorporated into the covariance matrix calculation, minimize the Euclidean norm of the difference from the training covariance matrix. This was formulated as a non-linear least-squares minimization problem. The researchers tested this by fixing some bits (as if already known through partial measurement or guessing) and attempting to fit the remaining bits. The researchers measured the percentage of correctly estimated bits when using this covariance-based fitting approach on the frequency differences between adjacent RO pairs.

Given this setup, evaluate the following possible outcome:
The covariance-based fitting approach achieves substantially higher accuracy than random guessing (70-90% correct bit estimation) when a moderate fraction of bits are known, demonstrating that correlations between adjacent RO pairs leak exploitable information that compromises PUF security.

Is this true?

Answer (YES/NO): NO